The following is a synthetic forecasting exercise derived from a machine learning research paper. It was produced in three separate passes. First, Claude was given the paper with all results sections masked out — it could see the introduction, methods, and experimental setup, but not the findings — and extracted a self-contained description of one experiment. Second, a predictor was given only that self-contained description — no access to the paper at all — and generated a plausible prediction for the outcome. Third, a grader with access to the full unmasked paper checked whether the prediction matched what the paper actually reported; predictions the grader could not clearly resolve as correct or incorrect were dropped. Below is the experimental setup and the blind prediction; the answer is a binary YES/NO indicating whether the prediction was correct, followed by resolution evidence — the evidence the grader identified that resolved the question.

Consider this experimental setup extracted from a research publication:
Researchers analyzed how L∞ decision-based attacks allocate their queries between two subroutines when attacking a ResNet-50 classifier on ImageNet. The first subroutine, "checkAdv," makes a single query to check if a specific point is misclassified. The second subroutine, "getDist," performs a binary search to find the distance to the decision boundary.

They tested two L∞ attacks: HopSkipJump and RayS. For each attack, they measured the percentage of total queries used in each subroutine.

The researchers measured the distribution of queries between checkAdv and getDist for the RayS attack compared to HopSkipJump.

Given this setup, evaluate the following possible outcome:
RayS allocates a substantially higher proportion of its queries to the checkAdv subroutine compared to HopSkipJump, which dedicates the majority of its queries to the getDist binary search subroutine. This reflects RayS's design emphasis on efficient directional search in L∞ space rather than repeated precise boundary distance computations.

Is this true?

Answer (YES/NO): NO